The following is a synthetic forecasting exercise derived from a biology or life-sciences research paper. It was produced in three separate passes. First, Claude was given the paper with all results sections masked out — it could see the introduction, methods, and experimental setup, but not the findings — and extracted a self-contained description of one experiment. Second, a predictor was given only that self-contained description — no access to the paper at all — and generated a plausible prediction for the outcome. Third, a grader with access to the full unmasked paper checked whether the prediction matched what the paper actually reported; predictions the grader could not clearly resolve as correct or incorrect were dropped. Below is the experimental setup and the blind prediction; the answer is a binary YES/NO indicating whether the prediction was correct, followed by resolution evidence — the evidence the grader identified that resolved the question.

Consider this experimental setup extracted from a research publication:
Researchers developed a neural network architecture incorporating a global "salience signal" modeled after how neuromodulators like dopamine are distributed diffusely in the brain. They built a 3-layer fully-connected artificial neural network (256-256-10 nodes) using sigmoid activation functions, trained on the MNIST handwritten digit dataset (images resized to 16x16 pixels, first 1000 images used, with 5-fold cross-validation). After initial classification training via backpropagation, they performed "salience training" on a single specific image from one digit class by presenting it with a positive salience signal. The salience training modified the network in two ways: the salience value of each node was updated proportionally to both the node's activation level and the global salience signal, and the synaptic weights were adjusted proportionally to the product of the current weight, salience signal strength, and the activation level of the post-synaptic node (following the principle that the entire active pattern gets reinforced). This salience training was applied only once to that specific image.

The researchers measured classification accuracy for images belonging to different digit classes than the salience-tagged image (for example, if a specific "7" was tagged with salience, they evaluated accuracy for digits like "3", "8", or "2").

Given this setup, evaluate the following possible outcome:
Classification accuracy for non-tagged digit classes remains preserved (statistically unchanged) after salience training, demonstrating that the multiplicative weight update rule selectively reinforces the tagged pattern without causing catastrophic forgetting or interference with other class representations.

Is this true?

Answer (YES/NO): NO